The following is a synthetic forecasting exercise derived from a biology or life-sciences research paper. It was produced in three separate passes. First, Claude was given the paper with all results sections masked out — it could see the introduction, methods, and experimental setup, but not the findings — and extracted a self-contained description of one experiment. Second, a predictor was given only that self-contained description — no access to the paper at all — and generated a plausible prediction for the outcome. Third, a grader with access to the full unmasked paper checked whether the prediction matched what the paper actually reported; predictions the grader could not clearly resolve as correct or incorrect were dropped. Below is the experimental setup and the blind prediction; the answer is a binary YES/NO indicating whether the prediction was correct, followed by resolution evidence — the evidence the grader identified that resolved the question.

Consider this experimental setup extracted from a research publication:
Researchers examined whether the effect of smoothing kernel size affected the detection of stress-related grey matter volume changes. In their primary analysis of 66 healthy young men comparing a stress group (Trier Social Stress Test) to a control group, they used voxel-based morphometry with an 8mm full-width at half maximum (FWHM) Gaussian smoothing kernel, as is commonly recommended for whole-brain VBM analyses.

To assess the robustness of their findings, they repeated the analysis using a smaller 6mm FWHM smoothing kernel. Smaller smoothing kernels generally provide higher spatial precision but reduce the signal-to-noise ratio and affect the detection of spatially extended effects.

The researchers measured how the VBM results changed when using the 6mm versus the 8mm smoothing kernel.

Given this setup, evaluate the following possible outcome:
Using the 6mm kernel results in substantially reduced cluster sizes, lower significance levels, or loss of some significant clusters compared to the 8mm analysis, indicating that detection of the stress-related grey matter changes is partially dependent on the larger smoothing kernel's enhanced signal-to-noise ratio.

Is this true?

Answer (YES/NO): YES